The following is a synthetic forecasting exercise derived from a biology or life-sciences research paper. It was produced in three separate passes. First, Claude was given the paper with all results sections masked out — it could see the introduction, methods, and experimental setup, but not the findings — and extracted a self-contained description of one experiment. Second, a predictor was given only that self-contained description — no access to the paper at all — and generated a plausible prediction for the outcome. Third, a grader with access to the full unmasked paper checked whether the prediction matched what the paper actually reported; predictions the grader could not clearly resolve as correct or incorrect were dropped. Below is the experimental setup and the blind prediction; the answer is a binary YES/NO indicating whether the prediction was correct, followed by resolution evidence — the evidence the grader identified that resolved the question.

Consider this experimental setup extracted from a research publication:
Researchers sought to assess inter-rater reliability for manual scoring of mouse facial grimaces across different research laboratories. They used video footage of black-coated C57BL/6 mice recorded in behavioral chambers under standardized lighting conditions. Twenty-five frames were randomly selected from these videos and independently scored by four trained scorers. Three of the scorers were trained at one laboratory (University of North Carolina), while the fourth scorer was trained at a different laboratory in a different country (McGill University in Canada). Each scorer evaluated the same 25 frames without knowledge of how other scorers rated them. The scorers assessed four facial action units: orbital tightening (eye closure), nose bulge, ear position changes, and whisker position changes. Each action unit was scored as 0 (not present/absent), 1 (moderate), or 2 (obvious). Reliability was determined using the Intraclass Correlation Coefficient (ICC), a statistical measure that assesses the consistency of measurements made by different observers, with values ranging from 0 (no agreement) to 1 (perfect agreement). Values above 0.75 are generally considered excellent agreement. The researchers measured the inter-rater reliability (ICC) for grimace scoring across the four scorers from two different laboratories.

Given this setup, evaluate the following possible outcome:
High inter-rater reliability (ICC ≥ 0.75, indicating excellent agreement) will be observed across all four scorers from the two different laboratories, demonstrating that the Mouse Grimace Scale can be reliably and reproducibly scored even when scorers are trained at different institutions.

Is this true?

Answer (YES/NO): YES